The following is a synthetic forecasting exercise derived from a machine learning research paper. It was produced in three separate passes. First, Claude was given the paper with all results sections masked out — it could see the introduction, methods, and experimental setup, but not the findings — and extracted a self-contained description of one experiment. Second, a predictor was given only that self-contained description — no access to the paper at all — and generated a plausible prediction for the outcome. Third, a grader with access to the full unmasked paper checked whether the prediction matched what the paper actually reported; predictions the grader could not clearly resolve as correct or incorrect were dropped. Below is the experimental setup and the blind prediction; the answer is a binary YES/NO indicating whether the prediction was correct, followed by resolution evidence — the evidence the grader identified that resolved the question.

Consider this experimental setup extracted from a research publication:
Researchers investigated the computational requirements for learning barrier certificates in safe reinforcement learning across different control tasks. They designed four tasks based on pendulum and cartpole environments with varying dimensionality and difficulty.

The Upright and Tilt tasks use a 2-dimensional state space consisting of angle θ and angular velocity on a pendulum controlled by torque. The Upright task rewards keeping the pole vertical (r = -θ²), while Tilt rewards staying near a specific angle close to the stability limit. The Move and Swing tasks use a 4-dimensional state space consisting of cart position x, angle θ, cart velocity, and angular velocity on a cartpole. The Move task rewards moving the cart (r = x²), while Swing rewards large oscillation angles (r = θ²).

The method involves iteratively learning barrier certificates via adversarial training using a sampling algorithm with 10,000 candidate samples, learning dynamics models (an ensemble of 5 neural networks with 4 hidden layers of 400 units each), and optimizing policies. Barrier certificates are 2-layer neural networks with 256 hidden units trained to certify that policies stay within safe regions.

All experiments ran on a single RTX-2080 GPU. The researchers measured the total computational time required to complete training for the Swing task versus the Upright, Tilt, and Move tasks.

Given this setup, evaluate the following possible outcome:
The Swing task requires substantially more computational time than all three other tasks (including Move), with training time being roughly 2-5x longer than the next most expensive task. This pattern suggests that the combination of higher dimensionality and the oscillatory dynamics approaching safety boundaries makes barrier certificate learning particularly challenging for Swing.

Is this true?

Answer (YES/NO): YES